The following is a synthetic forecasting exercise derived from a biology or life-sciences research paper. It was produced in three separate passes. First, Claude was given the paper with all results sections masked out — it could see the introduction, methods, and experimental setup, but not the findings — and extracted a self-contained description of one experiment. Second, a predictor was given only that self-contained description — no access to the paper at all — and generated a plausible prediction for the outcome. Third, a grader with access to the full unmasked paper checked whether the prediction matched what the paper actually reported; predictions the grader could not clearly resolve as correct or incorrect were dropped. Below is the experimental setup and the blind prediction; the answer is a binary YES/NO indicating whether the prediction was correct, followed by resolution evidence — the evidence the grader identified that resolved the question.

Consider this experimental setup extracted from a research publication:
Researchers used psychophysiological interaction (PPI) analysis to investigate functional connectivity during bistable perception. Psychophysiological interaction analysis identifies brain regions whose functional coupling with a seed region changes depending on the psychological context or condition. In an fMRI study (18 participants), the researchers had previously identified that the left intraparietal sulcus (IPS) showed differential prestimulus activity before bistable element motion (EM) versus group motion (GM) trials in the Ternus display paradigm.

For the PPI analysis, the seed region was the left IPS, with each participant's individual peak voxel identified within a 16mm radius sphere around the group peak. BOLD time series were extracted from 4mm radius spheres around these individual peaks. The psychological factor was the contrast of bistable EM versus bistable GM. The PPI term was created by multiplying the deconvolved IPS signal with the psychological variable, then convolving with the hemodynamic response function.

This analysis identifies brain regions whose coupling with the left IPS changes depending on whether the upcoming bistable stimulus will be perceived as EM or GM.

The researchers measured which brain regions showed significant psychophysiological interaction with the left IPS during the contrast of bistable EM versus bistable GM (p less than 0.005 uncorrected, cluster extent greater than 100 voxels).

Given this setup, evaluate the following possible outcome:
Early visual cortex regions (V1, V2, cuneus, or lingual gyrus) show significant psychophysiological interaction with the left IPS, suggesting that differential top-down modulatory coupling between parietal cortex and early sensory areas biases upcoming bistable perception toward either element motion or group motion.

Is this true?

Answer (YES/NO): NO